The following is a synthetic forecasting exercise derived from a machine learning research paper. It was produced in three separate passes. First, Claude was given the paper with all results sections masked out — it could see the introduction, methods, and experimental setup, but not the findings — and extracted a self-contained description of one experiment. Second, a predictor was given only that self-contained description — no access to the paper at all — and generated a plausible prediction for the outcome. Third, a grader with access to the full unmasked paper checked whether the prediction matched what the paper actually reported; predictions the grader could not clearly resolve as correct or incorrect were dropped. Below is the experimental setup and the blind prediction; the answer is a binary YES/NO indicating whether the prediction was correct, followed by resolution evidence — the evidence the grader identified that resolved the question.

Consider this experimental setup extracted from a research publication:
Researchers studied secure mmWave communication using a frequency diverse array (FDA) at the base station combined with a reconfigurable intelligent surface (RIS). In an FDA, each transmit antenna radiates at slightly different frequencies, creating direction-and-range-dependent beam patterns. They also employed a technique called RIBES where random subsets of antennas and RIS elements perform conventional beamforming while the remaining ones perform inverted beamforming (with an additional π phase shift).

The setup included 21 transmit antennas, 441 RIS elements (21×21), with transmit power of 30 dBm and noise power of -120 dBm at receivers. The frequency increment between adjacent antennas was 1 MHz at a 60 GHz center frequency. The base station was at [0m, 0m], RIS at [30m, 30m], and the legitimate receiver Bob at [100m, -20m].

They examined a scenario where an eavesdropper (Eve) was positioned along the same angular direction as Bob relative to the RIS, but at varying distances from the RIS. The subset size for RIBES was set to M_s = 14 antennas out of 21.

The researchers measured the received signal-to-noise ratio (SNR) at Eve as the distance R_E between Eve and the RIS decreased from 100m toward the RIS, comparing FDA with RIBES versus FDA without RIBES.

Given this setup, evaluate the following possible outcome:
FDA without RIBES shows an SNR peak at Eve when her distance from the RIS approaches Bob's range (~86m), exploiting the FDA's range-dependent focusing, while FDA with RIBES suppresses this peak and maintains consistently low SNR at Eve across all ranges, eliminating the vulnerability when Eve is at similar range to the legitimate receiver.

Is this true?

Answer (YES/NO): NO